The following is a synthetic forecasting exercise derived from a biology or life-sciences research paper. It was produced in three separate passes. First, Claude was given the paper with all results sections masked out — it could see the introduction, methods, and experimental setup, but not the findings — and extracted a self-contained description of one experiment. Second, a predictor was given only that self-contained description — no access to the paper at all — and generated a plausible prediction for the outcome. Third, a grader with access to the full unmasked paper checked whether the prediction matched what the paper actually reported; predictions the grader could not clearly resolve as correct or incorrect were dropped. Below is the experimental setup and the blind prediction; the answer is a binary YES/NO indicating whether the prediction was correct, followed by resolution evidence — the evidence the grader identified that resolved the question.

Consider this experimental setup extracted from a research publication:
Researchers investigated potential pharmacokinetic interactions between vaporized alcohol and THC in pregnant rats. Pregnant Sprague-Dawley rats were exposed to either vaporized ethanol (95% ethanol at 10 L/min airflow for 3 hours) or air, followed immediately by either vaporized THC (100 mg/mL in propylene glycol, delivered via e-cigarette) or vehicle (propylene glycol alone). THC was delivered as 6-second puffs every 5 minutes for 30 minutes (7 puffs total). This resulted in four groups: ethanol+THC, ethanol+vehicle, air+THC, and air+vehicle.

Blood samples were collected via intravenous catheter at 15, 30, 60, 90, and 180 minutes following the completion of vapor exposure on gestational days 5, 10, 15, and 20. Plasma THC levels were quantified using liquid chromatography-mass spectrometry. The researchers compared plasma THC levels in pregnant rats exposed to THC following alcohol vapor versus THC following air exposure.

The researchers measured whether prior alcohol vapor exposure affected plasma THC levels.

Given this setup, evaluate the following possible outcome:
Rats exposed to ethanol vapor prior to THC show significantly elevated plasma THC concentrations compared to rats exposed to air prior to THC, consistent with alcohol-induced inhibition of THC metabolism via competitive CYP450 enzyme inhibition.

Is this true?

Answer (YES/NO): NO